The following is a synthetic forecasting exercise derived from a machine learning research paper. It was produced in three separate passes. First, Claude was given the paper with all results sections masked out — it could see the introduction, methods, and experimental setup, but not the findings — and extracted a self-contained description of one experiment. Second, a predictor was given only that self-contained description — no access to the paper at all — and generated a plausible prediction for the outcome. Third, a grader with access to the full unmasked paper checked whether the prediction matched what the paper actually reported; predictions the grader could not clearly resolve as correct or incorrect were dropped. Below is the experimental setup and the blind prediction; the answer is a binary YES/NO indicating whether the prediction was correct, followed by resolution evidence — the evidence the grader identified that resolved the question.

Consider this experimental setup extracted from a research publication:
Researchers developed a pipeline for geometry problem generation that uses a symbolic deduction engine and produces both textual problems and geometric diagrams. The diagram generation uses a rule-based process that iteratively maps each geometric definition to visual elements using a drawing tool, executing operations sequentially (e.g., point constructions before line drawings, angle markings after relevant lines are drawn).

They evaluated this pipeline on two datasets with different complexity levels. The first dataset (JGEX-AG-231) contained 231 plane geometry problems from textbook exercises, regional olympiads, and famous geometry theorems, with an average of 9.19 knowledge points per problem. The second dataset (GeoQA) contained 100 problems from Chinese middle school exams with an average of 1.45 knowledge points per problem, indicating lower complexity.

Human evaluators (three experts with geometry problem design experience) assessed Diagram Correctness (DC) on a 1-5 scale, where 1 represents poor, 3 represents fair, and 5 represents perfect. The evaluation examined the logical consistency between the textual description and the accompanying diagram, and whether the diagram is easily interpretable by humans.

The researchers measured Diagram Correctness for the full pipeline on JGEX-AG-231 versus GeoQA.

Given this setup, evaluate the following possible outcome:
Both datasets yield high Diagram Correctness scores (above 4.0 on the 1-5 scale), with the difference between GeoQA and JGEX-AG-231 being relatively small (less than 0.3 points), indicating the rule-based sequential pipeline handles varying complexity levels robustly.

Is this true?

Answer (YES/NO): NO